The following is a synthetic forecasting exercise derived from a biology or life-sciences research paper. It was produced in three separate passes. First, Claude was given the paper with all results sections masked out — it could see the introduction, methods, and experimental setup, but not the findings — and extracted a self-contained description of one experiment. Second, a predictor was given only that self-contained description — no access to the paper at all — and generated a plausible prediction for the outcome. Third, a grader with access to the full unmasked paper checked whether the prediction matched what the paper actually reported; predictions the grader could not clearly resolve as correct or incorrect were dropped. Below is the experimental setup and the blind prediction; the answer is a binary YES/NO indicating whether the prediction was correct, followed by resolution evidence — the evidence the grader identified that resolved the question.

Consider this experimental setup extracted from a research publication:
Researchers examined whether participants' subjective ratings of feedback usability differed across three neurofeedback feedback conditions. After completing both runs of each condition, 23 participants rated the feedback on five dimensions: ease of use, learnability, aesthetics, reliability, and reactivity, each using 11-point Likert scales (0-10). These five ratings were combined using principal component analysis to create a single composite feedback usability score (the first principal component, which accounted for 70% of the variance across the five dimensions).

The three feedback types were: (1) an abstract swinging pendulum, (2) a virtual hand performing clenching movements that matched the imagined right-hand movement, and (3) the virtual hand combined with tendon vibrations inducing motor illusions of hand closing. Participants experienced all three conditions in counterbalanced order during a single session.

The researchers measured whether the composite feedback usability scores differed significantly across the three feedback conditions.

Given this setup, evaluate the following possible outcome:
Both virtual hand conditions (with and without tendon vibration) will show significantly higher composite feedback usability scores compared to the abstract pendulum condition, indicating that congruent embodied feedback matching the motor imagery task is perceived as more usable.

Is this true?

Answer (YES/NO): NO